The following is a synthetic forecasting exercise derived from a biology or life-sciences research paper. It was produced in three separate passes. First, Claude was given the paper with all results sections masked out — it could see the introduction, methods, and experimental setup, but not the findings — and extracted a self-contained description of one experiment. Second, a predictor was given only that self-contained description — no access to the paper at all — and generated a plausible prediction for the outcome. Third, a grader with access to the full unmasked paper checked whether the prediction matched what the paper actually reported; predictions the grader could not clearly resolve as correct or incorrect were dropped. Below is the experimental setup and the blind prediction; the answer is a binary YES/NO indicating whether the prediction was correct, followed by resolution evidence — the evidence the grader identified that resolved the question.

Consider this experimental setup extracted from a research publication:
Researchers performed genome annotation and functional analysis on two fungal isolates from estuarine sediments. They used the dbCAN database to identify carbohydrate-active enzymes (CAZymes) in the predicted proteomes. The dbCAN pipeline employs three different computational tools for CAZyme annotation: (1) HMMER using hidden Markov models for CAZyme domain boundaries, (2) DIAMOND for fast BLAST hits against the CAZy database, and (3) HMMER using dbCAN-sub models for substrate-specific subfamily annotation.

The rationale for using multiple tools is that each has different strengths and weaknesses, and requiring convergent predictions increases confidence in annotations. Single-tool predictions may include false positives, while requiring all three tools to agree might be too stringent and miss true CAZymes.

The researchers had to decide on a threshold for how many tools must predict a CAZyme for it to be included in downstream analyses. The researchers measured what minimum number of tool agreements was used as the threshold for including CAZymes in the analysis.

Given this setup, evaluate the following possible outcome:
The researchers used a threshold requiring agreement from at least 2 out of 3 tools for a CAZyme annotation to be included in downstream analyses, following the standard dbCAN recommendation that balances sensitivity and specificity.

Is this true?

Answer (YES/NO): YES